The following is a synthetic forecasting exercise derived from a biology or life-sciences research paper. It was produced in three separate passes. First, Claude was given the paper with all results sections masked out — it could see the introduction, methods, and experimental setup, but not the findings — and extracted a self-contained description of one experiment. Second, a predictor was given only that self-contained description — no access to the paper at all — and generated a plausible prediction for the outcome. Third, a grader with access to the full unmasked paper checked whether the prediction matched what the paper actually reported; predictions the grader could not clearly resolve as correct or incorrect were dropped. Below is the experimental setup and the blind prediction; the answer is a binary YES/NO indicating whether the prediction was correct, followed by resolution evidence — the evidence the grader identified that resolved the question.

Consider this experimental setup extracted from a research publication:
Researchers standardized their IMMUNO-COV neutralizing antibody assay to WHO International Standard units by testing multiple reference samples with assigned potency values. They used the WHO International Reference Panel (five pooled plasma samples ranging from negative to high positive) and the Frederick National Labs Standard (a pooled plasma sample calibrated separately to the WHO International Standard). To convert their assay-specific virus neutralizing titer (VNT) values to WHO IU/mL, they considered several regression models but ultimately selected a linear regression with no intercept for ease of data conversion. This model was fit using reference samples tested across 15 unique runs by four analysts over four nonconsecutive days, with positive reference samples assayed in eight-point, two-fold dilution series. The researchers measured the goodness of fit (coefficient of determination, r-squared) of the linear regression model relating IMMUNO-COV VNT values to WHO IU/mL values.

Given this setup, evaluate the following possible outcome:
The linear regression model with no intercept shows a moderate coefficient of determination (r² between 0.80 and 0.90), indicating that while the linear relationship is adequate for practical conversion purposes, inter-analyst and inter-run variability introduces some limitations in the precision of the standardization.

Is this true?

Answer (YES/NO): NO